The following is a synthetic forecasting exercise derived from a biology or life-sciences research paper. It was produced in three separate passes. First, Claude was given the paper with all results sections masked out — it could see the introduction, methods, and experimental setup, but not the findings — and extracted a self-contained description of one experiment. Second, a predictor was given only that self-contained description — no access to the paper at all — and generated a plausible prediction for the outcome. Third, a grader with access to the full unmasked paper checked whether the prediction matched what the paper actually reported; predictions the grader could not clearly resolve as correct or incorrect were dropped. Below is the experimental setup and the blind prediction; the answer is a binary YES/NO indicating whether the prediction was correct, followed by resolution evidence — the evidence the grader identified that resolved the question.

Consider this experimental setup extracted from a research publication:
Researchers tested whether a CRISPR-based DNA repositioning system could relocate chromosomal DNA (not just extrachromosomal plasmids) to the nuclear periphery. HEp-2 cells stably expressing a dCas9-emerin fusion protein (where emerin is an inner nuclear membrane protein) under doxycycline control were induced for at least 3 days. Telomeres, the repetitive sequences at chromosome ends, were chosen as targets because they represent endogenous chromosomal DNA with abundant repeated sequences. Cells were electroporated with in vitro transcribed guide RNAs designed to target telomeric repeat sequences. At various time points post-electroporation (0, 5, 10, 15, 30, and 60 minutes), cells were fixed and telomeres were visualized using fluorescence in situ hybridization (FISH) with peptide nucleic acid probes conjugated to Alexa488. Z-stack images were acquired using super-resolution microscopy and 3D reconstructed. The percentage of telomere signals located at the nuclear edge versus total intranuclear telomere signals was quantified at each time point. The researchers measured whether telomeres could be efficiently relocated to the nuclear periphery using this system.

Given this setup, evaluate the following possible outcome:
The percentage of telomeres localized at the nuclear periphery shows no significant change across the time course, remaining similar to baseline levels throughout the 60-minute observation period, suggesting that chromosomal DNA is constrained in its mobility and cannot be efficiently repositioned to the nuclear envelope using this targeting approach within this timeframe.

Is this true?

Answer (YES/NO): NO